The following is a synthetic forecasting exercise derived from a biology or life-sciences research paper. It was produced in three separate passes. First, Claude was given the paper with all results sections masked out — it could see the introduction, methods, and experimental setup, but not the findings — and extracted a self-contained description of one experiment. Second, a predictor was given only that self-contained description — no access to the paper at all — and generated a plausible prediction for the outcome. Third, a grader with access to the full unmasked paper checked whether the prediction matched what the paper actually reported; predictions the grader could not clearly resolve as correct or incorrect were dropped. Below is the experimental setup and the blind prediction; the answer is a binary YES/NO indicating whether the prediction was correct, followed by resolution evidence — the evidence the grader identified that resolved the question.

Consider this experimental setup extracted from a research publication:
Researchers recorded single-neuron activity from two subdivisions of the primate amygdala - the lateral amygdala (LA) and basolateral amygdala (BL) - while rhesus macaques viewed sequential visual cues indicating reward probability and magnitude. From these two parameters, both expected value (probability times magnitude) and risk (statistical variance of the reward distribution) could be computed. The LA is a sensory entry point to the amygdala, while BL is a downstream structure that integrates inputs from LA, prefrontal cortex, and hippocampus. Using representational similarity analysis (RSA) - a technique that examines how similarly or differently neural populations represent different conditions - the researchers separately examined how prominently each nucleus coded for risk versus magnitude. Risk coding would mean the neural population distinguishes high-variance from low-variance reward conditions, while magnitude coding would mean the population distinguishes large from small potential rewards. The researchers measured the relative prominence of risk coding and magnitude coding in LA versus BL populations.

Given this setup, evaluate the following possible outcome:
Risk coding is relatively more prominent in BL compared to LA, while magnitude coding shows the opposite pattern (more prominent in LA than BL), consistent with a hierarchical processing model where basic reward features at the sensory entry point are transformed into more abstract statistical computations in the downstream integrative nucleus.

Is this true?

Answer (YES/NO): NO